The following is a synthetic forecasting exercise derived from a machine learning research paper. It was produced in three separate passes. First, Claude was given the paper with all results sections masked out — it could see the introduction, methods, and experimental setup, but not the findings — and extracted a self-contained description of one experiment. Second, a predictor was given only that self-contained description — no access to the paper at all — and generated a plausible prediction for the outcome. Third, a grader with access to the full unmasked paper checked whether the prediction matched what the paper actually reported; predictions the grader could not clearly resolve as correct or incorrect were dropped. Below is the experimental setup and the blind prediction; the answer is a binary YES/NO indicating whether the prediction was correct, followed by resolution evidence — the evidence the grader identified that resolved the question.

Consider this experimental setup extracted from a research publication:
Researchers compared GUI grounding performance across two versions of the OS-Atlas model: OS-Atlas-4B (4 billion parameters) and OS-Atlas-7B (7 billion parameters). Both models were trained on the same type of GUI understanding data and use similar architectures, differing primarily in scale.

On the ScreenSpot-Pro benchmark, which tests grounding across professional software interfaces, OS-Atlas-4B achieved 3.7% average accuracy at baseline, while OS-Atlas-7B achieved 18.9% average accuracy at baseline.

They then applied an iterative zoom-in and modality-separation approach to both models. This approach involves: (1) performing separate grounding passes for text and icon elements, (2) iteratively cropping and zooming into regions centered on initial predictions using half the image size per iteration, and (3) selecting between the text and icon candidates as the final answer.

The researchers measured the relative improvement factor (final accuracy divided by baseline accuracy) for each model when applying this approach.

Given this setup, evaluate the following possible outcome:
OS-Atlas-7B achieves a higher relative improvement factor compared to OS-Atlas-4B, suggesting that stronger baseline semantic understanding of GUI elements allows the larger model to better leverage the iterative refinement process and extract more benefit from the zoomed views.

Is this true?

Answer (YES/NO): NO